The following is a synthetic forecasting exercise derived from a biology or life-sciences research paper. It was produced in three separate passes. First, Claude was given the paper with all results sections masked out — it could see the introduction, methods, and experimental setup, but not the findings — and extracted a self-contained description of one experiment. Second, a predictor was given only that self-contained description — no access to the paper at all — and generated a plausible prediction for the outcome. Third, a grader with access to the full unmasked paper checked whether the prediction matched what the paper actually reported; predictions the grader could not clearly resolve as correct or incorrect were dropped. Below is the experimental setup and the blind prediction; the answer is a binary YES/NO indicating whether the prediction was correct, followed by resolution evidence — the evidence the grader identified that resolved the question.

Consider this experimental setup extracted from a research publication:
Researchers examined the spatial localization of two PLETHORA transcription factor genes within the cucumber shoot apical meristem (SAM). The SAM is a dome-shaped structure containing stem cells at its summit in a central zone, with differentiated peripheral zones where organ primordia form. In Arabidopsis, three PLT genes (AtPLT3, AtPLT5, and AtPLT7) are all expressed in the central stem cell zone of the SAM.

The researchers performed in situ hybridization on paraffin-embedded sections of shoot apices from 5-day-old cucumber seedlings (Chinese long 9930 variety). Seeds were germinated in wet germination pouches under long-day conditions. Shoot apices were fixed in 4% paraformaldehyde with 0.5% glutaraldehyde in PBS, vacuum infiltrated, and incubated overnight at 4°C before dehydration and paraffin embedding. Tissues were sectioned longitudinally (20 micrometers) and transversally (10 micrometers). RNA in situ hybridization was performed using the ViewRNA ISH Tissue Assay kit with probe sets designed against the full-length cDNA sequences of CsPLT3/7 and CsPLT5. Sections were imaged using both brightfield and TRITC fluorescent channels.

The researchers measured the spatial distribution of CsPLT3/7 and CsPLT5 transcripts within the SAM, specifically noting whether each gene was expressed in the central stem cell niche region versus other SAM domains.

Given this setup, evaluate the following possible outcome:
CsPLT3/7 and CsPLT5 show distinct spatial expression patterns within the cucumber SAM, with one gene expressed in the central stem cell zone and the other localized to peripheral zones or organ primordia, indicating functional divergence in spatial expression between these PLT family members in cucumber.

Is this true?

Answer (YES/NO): YES